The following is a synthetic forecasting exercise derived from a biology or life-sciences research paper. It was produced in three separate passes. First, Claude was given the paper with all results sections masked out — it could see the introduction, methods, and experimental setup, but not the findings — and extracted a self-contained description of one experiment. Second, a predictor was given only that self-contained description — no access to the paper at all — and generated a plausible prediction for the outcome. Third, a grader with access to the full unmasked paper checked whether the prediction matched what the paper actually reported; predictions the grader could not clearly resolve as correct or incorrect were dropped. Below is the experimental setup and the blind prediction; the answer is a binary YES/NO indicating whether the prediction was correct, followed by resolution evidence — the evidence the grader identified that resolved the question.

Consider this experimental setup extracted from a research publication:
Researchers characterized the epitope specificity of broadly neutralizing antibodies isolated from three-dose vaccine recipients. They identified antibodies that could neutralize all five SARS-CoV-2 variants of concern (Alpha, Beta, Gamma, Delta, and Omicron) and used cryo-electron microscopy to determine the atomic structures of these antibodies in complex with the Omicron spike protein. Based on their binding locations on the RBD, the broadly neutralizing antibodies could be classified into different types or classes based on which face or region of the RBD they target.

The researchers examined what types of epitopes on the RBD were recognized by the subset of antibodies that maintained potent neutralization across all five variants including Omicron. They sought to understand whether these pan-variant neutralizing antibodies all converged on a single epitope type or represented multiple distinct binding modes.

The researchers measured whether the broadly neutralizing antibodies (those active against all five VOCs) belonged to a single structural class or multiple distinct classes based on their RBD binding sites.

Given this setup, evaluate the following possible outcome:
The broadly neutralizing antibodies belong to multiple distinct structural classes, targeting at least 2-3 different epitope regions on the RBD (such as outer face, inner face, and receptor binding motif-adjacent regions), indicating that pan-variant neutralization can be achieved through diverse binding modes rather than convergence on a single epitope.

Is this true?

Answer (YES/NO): YES